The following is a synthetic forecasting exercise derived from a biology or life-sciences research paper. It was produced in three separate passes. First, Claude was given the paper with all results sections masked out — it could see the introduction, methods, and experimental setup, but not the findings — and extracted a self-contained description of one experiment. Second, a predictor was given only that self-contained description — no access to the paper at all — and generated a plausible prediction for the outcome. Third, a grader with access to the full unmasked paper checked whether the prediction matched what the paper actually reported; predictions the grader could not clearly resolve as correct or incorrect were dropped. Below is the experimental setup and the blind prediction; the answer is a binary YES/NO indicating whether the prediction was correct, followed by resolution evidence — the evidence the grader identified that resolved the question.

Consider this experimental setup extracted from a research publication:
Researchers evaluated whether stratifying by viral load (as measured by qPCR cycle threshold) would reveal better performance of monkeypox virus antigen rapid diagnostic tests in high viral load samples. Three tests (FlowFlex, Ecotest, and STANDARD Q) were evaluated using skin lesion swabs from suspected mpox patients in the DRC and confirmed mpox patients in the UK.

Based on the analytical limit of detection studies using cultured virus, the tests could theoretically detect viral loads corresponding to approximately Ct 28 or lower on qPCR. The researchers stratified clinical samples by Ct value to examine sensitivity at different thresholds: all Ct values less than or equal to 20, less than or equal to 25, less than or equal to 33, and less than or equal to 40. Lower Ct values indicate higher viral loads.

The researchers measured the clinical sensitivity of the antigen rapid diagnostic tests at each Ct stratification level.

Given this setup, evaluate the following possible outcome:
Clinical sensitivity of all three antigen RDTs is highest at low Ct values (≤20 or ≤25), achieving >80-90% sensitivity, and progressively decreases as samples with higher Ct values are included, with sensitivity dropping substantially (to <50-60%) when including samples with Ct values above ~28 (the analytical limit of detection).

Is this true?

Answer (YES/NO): NO